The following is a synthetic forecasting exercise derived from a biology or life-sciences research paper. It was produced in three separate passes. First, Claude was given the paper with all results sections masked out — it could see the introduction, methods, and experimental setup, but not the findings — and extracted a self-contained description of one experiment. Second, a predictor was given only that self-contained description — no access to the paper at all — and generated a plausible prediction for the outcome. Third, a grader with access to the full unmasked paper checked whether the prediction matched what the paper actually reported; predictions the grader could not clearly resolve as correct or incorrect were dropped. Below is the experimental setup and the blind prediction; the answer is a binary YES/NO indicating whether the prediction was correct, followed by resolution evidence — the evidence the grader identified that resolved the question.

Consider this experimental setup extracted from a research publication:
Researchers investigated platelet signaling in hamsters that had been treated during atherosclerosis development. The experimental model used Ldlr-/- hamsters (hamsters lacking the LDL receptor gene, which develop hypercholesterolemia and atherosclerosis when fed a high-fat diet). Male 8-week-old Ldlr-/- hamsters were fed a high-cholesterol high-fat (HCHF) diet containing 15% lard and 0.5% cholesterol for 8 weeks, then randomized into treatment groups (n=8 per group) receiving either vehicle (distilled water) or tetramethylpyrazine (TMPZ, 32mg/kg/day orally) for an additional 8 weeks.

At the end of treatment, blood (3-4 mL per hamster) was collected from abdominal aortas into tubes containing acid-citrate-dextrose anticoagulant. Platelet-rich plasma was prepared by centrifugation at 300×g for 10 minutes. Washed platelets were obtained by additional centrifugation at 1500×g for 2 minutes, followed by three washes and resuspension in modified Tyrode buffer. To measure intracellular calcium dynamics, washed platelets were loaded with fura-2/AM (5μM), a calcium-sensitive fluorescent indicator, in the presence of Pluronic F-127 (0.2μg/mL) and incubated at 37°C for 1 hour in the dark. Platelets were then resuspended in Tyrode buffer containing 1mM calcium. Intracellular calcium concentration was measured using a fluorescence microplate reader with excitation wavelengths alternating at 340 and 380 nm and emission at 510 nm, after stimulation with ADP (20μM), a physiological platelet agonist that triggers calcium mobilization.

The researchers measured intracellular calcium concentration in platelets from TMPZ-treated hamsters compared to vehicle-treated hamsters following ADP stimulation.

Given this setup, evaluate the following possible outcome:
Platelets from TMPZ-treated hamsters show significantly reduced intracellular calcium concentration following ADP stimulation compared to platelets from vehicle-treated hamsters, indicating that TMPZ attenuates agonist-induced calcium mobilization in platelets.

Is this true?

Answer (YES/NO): YES